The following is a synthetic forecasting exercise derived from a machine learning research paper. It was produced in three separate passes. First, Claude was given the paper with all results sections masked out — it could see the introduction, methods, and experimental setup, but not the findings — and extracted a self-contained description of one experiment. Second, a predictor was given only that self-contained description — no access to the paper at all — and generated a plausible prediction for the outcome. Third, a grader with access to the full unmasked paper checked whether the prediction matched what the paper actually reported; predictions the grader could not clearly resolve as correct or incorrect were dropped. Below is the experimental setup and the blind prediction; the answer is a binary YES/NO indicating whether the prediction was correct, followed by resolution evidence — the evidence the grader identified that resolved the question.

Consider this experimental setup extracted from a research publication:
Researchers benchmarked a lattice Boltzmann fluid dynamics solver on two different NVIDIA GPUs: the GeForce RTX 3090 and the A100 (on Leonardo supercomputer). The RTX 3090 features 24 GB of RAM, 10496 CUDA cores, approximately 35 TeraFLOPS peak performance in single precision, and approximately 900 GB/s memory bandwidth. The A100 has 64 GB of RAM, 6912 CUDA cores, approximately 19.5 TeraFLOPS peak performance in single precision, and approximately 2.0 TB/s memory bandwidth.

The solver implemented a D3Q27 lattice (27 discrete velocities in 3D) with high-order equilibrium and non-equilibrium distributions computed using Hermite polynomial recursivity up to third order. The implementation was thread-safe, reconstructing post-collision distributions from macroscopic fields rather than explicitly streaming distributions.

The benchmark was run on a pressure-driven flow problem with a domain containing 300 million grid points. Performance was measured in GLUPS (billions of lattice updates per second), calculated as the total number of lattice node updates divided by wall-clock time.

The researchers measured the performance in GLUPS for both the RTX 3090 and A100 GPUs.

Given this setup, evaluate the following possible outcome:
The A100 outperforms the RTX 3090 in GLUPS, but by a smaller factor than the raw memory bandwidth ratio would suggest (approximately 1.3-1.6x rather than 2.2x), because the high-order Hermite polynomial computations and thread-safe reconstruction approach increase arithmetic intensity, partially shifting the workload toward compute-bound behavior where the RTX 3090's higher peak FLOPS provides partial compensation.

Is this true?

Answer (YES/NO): YES